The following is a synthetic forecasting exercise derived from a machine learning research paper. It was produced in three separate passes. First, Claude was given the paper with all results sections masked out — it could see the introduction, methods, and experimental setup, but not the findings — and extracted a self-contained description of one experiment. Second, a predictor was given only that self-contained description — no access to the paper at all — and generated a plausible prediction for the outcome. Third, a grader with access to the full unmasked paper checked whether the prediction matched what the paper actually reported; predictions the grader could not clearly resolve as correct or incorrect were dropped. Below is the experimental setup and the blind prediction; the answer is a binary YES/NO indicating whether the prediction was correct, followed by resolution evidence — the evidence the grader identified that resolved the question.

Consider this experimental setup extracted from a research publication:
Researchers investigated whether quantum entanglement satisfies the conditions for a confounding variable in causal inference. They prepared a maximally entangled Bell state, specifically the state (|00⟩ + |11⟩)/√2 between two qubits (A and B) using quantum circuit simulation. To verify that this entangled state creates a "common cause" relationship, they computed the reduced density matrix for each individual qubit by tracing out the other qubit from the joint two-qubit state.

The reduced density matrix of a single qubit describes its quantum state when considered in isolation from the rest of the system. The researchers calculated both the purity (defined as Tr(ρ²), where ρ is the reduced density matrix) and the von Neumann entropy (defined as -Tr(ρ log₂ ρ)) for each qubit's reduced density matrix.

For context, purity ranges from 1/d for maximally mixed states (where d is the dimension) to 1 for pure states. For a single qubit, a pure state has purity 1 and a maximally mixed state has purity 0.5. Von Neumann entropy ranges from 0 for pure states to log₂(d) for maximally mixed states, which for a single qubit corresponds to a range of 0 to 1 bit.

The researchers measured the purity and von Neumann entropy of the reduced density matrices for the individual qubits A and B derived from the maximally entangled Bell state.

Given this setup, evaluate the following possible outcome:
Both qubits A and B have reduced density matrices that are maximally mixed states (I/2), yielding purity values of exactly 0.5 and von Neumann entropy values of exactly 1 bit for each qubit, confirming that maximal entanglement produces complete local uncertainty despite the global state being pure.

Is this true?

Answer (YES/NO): YES